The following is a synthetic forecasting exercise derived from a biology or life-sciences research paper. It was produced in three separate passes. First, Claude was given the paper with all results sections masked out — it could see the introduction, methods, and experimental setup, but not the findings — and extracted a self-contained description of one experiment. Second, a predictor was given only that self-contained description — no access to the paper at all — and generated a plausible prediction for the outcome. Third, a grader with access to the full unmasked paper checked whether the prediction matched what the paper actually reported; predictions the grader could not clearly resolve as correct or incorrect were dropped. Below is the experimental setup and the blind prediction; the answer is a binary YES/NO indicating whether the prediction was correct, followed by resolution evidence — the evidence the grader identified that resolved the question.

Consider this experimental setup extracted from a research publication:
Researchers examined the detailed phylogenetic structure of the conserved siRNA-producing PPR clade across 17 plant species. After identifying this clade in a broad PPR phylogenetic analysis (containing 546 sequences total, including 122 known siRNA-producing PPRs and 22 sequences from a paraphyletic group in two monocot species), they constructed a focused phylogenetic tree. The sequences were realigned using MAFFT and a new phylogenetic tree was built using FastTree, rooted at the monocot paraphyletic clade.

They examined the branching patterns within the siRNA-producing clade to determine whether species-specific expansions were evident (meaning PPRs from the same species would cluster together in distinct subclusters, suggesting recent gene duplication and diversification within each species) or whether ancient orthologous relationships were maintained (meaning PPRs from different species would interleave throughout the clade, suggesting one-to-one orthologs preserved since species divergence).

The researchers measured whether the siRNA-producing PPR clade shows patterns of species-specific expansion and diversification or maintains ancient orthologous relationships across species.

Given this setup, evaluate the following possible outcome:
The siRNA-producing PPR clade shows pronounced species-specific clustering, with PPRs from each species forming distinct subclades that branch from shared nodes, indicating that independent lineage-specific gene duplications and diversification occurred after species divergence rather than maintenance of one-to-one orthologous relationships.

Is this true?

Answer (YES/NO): YES